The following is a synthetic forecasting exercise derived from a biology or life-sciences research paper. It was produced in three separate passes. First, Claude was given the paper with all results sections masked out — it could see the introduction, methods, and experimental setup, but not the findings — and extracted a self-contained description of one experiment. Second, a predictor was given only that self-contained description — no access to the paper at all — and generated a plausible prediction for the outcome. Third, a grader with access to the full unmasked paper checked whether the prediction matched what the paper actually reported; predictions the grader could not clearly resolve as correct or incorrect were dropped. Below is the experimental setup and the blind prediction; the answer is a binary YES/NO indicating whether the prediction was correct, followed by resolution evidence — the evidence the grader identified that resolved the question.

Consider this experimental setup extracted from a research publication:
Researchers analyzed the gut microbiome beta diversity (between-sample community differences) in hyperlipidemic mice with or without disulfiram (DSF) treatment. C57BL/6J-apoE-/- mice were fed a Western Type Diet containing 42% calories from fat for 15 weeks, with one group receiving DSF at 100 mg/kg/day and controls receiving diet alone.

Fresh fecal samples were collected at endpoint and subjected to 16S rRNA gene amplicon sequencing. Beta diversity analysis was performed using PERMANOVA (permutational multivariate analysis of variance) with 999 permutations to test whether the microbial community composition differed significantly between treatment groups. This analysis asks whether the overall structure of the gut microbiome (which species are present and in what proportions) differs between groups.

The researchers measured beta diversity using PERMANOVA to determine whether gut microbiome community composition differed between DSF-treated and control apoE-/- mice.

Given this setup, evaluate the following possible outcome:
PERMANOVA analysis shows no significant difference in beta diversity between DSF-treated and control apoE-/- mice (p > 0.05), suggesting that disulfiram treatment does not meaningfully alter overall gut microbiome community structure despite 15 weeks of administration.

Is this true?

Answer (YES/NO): NO